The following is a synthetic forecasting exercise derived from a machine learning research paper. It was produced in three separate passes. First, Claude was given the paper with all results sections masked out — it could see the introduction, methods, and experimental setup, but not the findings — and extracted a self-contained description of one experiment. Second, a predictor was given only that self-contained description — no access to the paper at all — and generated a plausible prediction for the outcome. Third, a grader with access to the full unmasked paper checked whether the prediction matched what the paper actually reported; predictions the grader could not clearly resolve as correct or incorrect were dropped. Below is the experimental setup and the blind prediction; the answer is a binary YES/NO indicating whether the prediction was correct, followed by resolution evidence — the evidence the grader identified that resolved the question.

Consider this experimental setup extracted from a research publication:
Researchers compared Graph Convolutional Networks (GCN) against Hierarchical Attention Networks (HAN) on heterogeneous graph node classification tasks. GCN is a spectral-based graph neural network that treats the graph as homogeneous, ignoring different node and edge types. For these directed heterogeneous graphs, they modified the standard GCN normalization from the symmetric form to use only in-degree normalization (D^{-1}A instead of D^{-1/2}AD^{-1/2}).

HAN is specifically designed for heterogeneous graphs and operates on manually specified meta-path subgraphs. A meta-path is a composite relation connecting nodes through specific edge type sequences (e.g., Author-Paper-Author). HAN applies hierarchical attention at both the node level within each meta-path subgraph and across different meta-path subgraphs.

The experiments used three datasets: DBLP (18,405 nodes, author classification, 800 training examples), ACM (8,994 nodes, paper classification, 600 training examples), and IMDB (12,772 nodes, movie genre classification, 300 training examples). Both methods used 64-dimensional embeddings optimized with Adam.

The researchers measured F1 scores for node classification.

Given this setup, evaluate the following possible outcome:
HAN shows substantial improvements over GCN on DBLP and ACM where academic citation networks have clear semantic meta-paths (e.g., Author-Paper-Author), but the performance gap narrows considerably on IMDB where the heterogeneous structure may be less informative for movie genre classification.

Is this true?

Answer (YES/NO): NO